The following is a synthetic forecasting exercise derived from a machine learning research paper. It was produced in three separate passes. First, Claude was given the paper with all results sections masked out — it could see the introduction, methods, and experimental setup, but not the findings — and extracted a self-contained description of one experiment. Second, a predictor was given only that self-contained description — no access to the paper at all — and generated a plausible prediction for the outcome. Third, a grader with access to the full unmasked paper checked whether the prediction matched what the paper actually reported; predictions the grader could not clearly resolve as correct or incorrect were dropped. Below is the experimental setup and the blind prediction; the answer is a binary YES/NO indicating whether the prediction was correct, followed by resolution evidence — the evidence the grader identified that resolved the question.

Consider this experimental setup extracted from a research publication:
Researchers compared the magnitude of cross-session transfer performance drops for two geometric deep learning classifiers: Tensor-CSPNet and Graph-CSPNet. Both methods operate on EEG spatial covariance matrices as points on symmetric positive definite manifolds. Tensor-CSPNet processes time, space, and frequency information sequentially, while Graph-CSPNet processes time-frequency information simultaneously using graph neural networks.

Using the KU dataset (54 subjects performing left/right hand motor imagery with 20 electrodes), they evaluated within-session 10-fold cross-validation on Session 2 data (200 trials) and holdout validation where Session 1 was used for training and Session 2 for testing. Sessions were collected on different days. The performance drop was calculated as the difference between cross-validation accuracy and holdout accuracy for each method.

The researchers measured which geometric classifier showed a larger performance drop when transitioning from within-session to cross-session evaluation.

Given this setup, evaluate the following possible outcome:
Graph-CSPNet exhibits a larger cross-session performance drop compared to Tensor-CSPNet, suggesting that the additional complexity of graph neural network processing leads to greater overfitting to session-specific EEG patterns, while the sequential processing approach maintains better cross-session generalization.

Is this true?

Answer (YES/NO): YES